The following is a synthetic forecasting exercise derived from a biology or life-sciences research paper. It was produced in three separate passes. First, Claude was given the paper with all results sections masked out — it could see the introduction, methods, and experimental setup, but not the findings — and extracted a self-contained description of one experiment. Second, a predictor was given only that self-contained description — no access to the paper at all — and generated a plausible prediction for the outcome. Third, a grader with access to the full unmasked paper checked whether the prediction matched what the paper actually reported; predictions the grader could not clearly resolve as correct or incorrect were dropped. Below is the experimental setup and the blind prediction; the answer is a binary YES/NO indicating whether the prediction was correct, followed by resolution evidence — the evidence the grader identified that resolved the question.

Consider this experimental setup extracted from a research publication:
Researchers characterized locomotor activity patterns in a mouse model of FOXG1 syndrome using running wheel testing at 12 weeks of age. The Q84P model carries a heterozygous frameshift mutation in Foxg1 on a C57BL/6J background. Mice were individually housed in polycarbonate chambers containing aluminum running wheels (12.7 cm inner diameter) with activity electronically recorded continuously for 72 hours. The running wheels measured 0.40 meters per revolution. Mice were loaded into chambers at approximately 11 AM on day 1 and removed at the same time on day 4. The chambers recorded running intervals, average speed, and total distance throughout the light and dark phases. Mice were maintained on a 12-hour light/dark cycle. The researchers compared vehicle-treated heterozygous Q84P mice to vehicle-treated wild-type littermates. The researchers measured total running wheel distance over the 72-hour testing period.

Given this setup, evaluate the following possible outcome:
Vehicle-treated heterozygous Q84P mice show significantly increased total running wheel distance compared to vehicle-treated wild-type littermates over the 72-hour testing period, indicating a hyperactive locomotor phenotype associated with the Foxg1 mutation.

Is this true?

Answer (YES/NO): NO